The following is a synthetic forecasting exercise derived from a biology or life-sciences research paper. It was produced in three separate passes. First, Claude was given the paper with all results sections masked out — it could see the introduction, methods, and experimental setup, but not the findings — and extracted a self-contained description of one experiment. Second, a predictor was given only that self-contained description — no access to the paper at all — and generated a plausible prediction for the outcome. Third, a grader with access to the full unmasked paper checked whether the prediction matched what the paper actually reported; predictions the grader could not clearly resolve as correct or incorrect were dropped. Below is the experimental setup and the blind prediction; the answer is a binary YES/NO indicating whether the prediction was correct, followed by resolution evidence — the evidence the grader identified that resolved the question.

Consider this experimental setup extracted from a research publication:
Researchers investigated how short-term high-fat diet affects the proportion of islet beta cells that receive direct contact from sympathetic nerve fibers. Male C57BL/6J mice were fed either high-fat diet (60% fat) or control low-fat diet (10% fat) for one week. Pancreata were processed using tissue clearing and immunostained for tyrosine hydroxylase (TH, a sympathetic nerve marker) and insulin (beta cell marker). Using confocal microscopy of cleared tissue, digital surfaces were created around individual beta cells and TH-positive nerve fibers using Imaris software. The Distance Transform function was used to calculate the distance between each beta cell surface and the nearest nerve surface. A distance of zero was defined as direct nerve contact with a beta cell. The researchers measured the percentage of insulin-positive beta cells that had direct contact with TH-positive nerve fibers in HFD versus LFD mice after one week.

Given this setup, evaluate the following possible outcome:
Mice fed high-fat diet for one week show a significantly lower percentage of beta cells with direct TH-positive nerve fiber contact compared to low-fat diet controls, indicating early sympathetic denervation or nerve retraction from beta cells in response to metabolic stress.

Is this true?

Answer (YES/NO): NO